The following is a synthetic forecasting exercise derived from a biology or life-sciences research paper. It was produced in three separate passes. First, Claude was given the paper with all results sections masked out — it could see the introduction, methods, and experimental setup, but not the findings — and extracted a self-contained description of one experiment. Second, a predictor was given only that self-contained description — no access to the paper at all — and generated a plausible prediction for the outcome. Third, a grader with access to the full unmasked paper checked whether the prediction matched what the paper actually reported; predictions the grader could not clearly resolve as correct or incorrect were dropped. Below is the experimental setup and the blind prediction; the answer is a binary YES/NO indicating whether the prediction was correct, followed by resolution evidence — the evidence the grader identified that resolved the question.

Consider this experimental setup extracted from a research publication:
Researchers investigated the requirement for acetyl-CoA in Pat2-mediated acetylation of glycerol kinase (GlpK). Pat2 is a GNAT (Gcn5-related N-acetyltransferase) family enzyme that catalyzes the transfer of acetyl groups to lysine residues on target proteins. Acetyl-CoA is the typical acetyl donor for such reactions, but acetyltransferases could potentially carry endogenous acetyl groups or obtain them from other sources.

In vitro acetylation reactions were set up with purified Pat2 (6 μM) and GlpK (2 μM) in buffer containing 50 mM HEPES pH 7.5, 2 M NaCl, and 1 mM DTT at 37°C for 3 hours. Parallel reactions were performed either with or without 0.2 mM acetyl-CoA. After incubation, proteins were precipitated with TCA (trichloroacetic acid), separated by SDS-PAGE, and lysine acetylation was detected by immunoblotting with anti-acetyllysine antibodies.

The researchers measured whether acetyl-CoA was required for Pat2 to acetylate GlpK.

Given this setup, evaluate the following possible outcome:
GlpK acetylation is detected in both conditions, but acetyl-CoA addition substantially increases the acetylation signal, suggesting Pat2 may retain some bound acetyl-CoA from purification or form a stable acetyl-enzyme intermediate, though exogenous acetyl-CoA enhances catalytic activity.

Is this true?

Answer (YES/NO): NO